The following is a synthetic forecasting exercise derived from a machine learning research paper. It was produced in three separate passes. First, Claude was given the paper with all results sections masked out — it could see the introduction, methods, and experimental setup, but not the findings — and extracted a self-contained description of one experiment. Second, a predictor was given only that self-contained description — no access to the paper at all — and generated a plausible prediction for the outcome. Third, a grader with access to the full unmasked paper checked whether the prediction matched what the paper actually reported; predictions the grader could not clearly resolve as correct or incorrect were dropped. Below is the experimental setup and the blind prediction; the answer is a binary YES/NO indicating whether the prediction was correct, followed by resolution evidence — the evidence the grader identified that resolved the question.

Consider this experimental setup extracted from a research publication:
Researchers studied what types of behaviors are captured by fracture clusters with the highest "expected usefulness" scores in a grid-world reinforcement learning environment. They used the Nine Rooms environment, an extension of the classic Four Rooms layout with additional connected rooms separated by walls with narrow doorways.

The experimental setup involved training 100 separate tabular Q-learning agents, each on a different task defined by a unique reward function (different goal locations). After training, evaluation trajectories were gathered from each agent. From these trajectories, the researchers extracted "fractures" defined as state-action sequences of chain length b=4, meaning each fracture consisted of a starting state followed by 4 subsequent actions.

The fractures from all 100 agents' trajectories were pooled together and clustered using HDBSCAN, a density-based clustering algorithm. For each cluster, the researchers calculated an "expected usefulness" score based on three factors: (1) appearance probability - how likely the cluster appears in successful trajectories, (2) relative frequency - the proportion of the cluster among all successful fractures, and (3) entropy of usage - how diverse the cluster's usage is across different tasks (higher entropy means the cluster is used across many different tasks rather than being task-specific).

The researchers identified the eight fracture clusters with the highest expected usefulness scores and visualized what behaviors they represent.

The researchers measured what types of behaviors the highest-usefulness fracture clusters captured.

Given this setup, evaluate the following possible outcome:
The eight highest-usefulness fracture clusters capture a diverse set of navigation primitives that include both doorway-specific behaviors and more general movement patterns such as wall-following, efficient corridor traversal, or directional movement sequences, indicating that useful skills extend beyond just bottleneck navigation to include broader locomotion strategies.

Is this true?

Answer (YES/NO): YES